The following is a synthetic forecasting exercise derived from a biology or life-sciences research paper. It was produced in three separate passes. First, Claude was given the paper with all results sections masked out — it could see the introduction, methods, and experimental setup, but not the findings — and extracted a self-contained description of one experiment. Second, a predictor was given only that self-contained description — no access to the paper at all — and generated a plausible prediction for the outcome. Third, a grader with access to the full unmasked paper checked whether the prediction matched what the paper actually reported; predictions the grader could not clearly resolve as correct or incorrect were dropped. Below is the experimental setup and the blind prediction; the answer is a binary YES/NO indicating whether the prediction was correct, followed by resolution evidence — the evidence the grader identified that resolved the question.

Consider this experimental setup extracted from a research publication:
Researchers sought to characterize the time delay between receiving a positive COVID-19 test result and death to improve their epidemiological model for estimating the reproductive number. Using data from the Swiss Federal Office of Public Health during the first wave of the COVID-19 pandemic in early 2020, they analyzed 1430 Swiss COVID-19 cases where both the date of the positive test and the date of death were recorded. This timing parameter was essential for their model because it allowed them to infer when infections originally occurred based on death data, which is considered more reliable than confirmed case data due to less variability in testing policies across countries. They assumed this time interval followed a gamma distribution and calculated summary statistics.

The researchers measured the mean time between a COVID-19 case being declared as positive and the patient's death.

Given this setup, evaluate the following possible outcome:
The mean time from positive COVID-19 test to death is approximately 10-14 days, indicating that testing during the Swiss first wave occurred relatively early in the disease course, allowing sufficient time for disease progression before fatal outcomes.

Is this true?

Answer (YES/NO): YES